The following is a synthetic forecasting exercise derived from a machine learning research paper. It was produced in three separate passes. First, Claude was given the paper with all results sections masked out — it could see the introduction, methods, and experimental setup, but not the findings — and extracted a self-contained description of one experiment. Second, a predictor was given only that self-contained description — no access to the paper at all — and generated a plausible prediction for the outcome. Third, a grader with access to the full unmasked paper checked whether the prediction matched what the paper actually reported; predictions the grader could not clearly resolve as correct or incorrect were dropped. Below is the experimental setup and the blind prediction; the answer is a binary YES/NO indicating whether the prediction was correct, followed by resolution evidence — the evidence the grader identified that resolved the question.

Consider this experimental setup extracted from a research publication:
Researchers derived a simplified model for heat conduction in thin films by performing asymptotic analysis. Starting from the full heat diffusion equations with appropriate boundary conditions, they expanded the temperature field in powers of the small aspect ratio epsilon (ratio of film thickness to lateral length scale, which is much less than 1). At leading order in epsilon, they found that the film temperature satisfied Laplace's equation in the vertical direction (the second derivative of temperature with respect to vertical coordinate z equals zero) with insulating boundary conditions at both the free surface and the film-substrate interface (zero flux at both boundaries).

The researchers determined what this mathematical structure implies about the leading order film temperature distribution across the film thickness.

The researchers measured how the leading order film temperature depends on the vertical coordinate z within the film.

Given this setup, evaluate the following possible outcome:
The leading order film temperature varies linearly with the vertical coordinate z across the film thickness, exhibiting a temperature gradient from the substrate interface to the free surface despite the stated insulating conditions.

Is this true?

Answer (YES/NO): NO